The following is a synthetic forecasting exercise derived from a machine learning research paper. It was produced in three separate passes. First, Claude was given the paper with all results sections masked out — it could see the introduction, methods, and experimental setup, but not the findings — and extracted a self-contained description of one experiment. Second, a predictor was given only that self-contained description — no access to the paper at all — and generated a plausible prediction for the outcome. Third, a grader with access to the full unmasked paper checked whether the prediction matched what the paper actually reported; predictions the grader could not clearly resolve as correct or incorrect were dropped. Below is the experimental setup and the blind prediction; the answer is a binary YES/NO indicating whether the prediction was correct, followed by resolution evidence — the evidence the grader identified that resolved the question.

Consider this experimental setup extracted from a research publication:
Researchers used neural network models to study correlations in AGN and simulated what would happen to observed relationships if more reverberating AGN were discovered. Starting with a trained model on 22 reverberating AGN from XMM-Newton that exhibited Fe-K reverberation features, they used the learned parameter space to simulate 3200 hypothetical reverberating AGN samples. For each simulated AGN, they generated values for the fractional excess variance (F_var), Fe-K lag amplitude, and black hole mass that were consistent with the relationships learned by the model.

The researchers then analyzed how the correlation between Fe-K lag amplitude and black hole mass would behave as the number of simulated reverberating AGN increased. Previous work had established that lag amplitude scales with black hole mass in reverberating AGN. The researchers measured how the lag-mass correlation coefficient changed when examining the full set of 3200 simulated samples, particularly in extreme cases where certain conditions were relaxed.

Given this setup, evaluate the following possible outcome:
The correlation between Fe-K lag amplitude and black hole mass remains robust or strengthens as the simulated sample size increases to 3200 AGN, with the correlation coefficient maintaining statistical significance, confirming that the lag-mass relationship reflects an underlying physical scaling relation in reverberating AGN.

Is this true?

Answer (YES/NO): NO